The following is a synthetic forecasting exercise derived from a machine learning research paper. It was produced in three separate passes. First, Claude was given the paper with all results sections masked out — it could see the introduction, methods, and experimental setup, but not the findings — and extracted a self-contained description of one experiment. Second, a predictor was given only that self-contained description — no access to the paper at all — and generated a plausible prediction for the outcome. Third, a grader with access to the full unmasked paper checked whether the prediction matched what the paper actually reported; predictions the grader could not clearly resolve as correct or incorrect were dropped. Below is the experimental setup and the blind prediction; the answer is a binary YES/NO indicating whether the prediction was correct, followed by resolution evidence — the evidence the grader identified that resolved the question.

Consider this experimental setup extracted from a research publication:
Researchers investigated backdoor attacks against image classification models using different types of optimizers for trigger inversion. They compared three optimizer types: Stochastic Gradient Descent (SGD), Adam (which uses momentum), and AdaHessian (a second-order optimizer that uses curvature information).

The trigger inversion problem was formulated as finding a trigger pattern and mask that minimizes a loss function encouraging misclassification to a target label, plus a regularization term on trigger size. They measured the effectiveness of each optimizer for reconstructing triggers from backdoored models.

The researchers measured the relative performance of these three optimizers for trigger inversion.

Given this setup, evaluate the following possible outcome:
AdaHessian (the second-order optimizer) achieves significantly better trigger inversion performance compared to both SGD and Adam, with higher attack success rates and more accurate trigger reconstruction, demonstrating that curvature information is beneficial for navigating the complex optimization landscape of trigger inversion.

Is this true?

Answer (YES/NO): NO